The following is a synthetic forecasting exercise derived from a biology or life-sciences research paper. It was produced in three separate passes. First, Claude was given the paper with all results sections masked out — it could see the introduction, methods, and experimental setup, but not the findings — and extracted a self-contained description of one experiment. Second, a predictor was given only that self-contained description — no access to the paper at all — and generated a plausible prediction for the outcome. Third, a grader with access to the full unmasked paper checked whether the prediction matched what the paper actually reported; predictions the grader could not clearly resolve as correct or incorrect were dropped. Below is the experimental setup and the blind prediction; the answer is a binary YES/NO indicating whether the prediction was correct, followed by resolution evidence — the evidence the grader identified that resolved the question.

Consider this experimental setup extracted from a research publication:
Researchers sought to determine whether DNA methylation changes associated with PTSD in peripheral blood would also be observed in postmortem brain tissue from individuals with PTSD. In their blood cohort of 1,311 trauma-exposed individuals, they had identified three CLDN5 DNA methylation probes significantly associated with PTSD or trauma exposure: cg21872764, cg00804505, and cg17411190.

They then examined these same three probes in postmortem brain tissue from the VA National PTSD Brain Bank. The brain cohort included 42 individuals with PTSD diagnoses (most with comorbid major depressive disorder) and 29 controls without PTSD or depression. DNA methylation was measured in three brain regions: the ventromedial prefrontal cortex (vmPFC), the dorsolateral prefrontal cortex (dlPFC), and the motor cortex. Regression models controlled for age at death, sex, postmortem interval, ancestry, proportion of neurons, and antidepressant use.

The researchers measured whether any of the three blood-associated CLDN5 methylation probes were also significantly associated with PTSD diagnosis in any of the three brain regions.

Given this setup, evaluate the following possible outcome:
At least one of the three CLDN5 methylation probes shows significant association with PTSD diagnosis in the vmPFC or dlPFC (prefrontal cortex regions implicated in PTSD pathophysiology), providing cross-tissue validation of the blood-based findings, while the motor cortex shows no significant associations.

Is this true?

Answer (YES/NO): YES